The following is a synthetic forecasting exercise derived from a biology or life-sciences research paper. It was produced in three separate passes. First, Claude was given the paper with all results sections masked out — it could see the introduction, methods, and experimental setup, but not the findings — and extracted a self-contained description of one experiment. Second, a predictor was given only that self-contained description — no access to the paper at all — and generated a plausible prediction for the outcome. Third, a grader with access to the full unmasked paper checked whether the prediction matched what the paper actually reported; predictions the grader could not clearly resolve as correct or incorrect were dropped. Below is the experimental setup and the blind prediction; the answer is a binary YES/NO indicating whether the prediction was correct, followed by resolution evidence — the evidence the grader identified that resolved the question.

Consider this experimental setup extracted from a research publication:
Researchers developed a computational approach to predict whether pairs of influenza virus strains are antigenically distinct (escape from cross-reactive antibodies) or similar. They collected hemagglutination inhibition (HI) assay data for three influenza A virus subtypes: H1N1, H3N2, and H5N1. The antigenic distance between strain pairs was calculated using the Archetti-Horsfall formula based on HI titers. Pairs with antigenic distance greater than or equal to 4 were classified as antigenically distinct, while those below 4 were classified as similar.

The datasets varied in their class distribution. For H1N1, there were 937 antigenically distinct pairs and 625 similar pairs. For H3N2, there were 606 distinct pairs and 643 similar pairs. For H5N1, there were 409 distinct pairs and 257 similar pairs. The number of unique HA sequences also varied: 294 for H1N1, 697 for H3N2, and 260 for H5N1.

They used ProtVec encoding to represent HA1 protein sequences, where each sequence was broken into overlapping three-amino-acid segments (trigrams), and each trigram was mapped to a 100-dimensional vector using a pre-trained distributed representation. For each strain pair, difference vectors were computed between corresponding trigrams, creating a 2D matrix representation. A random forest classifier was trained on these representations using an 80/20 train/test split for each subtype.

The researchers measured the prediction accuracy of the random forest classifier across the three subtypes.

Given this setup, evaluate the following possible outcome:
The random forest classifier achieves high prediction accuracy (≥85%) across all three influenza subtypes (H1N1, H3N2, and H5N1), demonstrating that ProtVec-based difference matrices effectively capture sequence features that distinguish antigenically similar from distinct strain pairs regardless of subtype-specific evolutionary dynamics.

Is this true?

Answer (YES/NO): NO